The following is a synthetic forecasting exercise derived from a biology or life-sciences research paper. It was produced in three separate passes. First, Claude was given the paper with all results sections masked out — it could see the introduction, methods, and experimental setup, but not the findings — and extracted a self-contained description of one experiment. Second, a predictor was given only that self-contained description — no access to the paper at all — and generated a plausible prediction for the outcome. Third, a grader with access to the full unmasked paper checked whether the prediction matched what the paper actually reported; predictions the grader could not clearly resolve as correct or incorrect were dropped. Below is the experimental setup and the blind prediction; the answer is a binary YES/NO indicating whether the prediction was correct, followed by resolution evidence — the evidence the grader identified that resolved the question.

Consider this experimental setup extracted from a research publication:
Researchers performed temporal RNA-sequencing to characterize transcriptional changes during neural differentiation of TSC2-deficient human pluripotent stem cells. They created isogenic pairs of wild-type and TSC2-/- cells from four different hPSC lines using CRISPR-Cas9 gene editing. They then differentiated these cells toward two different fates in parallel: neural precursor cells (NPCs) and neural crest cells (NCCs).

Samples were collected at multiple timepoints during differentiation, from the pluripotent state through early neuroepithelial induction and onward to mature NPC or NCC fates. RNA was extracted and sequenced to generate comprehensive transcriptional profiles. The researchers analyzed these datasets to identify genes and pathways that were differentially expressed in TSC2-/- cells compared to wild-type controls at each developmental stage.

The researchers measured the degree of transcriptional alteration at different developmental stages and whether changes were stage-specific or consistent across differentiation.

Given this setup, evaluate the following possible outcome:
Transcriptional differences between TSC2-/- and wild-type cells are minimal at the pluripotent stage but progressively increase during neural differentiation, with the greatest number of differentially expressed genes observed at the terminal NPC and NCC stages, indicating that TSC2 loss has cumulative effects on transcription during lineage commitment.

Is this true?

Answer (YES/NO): NO